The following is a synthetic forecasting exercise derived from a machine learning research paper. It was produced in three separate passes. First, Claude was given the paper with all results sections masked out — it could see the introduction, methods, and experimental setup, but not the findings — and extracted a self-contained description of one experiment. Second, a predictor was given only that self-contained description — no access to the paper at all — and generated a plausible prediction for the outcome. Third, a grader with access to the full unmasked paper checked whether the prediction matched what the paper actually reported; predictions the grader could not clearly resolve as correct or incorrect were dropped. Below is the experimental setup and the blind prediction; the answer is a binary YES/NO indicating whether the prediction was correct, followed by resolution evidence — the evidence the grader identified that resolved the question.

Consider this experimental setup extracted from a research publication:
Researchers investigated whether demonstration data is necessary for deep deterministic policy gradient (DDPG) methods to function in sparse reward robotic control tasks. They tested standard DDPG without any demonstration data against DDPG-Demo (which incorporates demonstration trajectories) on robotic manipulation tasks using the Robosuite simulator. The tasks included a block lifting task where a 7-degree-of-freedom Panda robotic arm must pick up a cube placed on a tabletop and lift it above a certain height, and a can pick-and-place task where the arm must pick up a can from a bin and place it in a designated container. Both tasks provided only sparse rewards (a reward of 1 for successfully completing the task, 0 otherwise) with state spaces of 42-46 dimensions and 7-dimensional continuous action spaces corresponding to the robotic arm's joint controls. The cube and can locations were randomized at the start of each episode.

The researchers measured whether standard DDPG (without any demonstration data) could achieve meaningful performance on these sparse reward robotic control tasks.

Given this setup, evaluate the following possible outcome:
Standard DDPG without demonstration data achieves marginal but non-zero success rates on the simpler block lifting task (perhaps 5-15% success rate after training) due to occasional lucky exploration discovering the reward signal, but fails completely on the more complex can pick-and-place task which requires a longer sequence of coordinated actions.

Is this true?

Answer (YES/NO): NO